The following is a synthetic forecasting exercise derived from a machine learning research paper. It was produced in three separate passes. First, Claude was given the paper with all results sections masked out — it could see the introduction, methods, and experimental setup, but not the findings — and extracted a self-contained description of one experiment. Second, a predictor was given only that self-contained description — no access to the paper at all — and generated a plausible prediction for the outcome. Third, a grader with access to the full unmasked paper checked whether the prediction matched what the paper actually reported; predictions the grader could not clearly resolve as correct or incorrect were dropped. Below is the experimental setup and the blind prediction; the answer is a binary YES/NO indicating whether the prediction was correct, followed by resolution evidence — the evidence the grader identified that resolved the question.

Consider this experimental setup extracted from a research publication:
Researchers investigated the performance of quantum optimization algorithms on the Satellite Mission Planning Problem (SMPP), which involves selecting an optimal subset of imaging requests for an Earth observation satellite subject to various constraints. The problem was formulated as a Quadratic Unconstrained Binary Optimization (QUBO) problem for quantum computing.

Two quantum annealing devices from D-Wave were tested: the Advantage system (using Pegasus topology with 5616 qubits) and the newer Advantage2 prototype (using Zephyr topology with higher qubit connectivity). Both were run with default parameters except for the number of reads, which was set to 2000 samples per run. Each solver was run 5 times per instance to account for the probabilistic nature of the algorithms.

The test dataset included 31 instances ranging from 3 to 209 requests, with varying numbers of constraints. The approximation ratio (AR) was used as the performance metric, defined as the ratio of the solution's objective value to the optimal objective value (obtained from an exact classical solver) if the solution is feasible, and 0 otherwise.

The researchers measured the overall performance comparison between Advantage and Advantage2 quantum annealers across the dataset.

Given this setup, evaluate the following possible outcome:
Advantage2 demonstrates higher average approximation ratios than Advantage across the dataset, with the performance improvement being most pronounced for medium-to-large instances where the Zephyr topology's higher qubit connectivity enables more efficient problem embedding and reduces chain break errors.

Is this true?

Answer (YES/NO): NO